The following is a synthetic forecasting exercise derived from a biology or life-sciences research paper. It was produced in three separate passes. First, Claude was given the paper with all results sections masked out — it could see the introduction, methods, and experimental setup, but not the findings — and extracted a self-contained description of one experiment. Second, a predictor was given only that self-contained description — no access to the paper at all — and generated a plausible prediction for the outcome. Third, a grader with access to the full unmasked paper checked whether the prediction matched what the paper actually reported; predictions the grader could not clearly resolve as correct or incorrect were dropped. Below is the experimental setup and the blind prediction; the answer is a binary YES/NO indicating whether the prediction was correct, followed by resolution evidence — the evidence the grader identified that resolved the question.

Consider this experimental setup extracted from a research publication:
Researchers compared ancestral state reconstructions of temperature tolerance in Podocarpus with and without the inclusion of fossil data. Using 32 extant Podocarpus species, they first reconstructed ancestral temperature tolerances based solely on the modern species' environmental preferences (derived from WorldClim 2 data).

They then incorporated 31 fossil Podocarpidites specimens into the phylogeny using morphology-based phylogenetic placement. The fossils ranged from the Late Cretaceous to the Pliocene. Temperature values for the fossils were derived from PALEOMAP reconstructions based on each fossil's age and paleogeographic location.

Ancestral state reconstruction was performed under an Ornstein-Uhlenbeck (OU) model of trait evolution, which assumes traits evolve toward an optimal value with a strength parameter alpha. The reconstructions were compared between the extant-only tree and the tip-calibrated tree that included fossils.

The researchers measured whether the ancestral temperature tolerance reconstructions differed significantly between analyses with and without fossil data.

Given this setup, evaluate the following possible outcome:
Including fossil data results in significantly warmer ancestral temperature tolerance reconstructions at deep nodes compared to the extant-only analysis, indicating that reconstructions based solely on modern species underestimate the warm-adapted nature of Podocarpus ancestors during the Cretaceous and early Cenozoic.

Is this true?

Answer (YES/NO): YES